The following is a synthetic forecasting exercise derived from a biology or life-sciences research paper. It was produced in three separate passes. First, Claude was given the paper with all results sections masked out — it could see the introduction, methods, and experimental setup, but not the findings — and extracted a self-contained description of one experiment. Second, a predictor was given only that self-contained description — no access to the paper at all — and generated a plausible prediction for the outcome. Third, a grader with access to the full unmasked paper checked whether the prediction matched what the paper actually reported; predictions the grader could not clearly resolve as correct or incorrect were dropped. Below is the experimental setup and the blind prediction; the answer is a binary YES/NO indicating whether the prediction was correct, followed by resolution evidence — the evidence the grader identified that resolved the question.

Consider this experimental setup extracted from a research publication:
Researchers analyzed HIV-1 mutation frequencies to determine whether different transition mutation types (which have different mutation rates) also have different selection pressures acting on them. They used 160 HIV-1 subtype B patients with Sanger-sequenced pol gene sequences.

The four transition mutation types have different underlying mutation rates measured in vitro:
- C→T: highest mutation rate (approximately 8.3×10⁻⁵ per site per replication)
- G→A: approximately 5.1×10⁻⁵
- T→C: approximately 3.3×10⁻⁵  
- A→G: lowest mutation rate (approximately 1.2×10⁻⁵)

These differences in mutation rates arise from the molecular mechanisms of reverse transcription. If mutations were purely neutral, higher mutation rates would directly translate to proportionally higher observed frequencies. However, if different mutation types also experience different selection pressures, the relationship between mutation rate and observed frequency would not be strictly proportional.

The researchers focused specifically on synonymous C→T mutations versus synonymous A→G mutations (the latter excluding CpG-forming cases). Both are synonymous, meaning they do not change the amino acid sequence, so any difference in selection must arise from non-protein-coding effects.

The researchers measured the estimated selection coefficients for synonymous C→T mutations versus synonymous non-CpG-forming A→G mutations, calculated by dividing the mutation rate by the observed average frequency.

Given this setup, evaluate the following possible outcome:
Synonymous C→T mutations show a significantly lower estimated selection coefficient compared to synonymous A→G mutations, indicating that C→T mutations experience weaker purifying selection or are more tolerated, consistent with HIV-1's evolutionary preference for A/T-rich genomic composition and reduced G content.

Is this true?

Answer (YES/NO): NO